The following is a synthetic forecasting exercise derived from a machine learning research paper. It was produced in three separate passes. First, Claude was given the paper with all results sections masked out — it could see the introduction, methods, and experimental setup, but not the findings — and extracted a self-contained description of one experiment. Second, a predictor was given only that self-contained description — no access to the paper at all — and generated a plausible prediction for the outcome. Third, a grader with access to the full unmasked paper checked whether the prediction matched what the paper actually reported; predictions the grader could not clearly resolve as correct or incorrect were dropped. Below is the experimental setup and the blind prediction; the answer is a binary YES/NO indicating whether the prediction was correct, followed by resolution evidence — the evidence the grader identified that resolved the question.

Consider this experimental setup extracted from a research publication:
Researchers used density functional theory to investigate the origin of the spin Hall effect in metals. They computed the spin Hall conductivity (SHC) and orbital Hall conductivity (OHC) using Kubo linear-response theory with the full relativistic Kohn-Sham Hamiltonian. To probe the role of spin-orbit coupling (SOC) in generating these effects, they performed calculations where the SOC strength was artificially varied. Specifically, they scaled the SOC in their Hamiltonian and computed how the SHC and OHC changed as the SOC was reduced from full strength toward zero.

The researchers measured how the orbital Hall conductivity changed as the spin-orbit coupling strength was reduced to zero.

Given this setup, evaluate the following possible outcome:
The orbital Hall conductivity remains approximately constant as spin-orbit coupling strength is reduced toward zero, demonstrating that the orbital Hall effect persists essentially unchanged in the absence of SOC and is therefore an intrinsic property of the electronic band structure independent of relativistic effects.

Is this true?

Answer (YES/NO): NO